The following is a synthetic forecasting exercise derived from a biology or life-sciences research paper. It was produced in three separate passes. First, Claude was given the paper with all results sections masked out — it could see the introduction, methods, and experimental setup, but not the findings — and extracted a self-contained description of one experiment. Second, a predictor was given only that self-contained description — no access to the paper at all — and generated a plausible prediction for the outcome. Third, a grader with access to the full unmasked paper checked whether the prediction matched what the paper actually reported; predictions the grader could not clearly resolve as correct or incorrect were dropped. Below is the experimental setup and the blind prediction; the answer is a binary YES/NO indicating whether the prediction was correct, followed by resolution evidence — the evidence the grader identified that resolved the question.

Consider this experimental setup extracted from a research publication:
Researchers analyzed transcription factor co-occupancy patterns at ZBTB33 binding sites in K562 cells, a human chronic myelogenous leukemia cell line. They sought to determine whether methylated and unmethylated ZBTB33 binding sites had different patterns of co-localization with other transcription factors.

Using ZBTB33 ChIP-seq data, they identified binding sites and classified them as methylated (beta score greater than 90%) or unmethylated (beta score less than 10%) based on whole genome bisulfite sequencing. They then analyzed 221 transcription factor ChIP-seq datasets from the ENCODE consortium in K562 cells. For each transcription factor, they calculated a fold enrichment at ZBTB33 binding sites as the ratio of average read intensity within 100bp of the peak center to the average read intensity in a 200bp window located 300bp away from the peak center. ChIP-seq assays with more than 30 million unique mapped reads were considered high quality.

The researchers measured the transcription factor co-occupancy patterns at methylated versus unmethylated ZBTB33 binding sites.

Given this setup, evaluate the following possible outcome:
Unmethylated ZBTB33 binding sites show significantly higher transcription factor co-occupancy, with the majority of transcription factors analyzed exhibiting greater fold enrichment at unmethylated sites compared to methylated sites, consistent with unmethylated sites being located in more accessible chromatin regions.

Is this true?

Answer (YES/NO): YES